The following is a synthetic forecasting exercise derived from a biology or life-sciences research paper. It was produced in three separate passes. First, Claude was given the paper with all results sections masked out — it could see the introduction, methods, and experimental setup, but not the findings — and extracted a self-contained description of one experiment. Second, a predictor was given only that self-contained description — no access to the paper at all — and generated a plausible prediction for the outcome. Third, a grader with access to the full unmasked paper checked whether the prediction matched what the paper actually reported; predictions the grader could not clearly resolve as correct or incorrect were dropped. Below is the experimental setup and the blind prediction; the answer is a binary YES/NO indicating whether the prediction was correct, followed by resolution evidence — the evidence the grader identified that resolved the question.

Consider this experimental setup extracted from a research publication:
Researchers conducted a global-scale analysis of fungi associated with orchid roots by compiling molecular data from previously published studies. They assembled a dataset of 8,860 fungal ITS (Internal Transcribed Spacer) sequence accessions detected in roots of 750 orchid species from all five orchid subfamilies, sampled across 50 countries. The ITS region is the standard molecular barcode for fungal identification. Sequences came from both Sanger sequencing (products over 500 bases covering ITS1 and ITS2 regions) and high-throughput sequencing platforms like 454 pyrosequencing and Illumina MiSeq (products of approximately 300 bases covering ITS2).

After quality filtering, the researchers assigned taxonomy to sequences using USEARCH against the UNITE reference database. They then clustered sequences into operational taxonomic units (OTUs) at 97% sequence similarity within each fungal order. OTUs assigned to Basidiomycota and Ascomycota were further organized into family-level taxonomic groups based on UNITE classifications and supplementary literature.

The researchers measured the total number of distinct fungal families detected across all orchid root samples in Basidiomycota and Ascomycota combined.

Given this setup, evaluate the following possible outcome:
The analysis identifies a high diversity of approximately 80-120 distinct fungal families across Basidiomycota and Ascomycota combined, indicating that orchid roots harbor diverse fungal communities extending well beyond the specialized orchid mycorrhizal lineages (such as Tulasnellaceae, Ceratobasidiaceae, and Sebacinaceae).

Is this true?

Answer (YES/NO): NO